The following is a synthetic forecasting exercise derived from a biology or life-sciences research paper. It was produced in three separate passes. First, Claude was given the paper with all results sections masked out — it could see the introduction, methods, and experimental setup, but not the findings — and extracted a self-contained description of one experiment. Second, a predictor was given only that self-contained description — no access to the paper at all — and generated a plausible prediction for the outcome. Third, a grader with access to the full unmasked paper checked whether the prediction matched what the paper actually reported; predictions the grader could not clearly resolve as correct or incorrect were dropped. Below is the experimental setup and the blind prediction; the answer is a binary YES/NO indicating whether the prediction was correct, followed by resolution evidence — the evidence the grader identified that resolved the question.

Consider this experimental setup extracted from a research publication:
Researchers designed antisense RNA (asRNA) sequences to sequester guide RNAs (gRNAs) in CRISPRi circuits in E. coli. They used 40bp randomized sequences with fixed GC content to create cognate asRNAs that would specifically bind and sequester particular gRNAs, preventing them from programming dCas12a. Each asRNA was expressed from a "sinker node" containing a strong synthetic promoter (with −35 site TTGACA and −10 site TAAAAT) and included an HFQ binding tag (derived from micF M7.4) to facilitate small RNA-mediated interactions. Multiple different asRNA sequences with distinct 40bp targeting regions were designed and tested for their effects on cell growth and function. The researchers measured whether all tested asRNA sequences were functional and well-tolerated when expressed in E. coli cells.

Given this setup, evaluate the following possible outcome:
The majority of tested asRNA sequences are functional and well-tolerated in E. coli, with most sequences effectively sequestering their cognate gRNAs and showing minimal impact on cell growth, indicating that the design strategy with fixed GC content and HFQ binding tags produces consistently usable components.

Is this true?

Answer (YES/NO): YES